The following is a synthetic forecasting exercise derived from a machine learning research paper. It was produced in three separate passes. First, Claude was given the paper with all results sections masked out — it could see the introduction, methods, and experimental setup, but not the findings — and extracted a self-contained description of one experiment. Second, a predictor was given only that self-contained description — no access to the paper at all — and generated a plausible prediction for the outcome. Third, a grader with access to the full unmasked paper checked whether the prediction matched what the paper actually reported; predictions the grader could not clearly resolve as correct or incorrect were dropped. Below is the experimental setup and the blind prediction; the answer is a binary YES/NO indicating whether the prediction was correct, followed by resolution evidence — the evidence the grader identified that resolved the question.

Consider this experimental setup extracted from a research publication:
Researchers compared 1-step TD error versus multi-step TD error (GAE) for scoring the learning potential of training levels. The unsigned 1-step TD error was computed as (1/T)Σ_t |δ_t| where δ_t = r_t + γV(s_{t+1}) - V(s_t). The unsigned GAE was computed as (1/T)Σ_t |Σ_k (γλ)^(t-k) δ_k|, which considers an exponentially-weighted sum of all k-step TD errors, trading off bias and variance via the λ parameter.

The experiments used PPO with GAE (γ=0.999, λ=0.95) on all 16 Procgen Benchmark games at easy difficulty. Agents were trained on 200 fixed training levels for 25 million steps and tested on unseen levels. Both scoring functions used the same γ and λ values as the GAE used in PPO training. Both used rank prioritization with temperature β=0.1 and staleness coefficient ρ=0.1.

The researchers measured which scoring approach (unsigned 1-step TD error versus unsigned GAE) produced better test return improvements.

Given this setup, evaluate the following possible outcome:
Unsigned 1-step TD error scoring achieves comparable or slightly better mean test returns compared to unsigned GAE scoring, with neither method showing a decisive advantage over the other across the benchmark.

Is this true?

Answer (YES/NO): NO